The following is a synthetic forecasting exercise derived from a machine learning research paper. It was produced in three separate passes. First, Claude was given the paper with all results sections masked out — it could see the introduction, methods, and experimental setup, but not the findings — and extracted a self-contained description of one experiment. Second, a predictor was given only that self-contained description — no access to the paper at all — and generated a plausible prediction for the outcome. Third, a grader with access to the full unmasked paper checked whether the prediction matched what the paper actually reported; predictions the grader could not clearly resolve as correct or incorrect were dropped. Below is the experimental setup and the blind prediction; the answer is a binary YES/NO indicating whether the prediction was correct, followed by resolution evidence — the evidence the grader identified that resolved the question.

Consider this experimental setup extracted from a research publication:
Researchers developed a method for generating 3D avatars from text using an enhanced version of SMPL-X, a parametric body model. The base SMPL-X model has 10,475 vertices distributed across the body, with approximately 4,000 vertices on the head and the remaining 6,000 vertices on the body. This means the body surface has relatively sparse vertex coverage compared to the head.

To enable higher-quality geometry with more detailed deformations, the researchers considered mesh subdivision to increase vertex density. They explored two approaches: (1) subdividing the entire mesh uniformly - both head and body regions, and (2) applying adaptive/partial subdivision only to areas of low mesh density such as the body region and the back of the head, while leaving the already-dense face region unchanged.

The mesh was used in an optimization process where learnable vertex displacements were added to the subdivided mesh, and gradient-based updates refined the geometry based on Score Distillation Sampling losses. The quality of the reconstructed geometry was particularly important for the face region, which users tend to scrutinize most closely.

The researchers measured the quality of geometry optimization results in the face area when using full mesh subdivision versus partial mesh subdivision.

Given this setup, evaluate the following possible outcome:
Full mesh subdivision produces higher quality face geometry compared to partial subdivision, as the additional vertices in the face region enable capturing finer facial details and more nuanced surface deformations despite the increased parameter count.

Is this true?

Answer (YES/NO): NO